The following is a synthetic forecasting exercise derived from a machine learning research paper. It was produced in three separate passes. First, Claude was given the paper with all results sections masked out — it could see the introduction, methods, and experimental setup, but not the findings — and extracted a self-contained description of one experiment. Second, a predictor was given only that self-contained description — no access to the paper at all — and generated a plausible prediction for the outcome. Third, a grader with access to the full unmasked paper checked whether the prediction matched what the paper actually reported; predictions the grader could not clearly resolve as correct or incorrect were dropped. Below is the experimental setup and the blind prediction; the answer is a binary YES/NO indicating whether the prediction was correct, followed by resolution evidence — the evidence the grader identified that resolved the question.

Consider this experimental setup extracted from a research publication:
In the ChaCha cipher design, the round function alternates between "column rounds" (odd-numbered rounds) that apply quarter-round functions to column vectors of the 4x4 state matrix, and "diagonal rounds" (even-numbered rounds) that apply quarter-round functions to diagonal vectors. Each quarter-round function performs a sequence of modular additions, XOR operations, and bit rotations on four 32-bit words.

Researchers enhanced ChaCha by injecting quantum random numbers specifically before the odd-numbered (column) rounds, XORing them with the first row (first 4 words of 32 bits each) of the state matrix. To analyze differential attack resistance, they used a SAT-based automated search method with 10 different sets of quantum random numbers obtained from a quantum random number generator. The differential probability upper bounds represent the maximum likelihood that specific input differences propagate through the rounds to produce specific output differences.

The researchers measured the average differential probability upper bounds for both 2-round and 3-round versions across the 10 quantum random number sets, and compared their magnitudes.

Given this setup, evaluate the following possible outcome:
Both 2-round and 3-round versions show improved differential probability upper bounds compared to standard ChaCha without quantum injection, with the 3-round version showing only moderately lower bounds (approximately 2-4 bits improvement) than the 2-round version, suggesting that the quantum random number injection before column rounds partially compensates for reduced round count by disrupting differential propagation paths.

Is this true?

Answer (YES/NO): NO